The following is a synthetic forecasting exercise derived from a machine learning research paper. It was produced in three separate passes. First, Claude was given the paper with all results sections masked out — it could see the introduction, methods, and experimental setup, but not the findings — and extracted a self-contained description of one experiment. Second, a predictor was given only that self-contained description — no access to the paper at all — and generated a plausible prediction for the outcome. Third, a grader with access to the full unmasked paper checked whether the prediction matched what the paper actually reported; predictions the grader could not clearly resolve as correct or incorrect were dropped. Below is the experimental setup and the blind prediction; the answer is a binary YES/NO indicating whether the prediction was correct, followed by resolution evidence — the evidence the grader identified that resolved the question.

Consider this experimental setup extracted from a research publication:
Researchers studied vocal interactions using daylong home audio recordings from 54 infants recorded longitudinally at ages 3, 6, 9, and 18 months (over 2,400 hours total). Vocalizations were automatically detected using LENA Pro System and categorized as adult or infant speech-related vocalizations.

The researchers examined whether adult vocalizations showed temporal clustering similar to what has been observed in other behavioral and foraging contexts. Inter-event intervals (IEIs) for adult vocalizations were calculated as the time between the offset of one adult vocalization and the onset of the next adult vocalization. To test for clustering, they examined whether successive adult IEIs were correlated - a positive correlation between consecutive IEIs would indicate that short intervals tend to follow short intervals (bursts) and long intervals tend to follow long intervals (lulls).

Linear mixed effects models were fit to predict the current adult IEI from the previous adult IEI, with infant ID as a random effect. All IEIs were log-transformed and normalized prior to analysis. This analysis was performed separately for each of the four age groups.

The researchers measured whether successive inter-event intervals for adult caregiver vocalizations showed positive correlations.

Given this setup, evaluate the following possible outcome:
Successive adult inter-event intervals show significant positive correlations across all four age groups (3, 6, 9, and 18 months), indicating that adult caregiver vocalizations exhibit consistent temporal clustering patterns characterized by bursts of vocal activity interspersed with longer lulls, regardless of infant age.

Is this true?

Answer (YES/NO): YES